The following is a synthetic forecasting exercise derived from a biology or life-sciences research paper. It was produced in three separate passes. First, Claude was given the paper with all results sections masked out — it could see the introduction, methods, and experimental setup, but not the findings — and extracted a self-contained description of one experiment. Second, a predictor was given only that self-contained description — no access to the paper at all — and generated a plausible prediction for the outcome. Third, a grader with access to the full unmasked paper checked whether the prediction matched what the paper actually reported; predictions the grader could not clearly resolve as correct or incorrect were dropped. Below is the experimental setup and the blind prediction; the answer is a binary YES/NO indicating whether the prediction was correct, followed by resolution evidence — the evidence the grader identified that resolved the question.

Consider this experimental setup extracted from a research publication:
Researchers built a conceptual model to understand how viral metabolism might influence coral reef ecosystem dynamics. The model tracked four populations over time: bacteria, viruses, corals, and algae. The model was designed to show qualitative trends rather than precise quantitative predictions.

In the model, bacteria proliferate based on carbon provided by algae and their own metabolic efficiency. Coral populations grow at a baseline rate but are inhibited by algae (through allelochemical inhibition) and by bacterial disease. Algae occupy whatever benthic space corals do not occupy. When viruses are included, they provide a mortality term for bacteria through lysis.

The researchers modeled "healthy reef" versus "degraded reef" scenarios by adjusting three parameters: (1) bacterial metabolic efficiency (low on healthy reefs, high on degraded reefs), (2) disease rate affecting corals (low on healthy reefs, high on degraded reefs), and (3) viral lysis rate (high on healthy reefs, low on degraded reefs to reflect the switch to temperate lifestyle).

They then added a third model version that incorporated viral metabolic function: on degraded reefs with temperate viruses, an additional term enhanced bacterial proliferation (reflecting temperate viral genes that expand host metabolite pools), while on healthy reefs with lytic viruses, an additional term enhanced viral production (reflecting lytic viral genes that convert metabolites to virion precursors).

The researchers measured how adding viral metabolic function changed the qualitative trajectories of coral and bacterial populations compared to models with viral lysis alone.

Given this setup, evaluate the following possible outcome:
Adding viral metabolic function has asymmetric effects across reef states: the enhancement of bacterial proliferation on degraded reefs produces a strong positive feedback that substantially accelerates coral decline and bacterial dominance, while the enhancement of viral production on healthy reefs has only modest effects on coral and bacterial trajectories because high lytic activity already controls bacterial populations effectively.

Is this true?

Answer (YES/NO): YES